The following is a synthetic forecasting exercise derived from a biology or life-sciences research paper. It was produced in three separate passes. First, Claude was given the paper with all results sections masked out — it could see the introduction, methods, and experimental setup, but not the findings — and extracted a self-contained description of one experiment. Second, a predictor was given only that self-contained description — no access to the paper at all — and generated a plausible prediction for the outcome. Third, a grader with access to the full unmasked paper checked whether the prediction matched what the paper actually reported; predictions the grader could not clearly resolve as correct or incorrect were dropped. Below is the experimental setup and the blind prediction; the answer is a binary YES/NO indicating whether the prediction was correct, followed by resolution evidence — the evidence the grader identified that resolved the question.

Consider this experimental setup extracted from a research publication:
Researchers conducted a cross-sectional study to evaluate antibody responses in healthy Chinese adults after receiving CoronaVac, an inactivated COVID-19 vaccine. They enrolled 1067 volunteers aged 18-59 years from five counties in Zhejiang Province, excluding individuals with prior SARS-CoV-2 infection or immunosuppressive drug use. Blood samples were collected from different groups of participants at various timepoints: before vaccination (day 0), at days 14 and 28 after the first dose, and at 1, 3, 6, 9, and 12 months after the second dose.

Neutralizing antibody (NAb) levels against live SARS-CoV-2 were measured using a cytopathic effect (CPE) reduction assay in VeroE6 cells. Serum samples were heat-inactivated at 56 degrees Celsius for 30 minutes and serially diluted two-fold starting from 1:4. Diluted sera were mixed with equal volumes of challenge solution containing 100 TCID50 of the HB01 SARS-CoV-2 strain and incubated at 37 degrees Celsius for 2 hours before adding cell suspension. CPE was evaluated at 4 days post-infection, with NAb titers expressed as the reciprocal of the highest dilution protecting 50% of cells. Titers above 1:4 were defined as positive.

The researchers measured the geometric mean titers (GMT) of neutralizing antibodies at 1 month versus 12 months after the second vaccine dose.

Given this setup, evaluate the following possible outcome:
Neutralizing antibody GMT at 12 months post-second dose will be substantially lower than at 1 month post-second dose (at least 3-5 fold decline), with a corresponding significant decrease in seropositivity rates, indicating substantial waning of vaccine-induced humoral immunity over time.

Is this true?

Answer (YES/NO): YES